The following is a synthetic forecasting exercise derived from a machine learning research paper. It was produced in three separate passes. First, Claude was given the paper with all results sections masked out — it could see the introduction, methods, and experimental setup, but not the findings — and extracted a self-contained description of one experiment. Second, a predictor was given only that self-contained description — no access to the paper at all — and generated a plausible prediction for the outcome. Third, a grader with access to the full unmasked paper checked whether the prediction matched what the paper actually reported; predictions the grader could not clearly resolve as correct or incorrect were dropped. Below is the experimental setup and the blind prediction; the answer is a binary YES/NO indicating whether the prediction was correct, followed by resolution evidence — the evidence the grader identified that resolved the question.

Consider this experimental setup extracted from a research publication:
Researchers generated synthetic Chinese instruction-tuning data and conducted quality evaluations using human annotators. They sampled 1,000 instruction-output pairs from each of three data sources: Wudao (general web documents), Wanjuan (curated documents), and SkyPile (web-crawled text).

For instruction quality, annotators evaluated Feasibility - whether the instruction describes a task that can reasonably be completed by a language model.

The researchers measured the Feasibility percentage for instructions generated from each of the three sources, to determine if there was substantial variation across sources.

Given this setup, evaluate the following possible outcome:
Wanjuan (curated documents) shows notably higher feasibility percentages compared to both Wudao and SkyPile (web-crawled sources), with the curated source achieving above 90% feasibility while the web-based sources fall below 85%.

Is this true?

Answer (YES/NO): NO